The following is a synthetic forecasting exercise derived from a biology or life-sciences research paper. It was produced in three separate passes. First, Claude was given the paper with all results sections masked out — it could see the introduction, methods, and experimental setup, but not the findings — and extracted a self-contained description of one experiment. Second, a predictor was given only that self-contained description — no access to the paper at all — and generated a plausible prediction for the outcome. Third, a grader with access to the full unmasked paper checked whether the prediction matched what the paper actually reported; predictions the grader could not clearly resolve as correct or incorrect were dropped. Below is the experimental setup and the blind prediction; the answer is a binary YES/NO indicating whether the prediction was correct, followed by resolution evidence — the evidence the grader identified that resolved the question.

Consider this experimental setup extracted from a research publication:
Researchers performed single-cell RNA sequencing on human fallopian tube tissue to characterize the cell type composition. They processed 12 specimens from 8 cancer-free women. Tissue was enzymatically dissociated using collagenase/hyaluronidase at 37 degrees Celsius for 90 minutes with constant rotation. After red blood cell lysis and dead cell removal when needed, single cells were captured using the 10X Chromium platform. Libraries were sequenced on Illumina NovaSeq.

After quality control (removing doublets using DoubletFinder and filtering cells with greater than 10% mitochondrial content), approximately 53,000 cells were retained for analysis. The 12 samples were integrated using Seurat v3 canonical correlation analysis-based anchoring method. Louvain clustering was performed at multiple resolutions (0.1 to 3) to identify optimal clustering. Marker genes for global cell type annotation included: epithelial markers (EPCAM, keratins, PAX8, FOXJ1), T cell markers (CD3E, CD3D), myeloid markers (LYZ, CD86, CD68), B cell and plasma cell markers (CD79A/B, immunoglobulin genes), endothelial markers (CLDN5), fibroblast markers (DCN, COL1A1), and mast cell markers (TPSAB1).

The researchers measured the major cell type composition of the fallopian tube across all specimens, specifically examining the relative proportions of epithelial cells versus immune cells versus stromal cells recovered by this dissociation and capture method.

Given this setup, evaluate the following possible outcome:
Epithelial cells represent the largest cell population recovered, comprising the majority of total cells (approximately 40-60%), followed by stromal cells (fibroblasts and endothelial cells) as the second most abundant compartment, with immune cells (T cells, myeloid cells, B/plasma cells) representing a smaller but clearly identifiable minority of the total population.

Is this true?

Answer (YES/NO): NO